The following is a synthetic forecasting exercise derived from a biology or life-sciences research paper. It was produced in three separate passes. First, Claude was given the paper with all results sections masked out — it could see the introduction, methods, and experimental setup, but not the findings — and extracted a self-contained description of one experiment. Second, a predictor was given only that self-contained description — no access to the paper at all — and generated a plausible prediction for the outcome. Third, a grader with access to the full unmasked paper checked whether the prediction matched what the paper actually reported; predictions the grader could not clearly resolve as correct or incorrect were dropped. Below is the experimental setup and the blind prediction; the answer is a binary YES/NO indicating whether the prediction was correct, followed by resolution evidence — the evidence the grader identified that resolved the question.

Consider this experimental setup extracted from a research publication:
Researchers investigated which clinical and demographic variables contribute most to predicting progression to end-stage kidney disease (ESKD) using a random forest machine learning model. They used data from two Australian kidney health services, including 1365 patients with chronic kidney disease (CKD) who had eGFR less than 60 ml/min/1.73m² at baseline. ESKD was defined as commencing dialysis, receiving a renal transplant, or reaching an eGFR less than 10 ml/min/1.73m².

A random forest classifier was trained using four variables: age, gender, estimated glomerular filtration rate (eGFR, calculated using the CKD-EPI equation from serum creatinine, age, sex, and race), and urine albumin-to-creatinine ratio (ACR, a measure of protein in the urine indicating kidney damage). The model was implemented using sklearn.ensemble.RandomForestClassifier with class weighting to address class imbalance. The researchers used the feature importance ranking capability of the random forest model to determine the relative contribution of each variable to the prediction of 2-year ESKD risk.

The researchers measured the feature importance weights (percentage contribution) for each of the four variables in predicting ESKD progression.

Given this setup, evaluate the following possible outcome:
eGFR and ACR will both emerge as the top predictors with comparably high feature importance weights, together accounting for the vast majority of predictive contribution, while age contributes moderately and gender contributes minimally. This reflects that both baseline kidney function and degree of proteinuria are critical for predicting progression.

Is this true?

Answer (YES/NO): NO